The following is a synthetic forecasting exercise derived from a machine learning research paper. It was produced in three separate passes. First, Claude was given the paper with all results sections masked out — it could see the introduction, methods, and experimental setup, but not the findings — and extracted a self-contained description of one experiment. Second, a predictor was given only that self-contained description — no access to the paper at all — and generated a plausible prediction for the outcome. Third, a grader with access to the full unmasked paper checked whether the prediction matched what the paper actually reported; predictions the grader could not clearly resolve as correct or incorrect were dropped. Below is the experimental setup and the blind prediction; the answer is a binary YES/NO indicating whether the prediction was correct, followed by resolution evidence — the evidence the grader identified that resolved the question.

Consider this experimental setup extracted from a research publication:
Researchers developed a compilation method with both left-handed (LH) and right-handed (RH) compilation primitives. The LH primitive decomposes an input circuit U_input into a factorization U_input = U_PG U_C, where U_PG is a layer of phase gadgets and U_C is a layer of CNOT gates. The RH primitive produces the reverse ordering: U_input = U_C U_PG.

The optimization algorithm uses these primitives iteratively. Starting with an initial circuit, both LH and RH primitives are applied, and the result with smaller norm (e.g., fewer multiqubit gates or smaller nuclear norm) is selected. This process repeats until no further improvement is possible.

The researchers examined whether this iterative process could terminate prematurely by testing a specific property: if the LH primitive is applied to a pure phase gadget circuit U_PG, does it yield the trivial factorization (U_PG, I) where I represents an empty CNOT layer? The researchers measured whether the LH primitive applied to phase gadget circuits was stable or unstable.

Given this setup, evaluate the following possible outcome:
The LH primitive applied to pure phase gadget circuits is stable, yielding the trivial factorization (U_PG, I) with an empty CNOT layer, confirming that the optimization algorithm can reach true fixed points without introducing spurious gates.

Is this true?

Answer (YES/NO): NO